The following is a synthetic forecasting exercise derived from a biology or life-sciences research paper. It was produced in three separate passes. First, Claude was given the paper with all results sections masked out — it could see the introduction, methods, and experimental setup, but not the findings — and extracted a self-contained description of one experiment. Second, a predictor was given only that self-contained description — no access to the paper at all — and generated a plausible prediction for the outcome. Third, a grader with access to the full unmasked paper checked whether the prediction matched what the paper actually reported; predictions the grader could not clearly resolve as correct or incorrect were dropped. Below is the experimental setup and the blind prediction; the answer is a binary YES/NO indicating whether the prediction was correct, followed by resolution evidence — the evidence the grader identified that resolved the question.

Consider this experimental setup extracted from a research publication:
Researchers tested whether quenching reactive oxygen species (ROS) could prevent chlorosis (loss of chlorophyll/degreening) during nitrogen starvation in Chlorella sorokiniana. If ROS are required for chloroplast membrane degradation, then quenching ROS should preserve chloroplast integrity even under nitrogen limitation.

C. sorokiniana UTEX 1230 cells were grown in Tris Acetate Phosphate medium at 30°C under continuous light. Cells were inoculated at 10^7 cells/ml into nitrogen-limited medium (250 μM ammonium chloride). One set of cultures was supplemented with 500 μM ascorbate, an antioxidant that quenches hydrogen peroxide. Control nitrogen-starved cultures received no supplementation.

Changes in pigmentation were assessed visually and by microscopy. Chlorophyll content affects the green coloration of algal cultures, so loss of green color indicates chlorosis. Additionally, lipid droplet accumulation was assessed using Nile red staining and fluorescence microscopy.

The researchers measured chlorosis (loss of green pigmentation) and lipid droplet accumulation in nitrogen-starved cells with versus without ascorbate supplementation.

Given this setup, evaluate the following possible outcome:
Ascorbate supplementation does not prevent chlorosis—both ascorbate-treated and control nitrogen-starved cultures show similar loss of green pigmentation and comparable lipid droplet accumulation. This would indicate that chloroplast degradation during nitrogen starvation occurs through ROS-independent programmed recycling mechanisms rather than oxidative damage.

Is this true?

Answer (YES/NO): NO